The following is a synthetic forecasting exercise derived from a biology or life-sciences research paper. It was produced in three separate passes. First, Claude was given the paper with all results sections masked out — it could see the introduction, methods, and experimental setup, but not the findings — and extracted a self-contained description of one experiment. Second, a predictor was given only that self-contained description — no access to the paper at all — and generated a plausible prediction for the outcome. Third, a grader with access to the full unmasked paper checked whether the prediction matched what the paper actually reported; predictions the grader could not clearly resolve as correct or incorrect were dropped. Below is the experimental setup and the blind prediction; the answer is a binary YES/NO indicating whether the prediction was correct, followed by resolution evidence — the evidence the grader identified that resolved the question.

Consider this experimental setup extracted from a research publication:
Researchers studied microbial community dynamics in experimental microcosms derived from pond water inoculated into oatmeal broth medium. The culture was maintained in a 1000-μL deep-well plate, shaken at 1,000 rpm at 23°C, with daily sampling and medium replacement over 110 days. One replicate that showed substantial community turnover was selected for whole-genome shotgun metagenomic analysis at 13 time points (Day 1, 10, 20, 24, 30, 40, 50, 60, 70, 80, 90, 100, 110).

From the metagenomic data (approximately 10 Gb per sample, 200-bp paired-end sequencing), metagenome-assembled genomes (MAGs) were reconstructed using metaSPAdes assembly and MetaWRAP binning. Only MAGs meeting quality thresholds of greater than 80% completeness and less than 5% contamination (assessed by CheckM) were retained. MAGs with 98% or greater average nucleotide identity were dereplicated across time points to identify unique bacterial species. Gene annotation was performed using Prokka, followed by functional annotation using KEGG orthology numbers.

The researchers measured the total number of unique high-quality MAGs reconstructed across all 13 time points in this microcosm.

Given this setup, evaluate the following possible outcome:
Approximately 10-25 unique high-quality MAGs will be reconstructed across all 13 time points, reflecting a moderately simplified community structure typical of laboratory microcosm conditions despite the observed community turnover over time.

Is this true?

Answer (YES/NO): NO